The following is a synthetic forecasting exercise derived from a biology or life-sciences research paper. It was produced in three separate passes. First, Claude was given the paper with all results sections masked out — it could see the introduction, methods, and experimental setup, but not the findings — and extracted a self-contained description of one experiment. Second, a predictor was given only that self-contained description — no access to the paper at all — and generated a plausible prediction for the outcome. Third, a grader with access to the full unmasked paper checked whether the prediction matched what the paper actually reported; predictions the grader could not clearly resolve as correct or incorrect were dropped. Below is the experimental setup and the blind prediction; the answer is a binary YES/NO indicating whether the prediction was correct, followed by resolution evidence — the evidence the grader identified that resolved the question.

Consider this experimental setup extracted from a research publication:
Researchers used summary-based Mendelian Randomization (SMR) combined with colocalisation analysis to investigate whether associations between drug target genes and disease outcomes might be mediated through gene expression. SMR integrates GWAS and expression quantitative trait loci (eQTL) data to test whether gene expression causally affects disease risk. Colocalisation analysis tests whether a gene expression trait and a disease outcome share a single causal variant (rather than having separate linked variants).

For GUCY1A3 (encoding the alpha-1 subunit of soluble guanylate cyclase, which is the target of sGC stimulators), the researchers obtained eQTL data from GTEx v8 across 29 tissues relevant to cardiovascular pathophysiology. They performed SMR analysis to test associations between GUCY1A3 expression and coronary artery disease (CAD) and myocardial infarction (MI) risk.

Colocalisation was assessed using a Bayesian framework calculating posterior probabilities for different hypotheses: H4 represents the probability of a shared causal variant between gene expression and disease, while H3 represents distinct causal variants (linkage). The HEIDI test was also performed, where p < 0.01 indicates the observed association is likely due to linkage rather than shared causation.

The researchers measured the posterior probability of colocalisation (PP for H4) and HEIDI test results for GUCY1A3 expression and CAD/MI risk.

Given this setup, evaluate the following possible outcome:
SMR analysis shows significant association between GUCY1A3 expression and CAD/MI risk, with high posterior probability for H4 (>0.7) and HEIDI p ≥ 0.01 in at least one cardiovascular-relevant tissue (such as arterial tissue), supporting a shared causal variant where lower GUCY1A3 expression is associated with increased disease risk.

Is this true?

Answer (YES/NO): YES